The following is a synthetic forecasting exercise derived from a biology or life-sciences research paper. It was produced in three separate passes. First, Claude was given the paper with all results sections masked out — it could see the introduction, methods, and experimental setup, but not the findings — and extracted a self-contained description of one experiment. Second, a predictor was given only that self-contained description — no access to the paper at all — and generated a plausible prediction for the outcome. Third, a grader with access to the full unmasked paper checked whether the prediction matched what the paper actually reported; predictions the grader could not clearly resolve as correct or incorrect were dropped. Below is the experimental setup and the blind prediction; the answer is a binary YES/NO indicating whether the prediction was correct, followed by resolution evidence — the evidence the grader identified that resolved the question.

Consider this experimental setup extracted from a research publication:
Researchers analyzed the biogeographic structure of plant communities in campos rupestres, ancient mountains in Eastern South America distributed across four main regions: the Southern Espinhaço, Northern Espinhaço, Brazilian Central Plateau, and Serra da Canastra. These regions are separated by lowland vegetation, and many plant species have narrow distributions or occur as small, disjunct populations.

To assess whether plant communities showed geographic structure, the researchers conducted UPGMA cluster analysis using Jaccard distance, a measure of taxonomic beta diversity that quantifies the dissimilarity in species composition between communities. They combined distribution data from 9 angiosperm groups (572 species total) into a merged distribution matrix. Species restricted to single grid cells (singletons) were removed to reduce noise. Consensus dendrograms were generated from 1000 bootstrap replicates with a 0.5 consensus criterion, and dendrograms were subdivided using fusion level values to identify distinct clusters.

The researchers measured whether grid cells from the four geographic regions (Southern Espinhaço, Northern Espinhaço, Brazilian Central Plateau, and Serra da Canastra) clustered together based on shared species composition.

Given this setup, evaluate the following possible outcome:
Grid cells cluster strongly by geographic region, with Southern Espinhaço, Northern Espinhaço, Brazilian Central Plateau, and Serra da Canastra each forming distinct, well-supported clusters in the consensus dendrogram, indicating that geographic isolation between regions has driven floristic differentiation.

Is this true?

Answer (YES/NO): NO